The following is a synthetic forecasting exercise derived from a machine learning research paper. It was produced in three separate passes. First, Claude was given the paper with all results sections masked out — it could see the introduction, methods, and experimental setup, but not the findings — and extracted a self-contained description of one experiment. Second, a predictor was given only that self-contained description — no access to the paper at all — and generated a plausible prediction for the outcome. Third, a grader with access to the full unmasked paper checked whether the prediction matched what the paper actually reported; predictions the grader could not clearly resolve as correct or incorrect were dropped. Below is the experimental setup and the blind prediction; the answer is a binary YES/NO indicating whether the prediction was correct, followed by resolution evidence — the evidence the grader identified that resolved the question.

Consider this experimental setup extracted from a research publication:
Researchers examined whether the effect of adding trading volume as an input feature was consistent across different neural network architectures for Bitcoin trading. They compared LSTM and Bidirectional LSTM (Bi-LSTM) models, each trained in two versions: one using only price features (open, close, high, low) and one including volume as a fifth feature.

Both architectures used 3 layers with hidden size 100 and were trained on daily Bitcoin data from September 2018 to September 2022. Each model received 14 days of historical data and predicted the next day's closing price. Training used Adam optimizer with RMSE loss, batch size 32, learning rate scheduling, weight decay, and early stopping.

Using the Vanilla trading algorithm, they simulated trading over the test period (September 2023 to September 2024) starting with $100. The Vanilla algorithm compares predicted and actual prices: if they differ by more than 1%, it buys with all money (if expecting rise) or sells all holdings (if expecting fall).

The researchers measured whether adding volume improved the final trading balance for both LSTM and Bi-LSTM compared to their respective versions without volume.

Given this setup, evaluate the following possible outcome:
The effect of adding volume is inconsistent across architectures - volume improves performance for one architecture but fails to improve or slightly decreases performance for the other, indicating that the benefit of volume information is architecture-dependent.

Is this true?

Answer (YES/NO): YES